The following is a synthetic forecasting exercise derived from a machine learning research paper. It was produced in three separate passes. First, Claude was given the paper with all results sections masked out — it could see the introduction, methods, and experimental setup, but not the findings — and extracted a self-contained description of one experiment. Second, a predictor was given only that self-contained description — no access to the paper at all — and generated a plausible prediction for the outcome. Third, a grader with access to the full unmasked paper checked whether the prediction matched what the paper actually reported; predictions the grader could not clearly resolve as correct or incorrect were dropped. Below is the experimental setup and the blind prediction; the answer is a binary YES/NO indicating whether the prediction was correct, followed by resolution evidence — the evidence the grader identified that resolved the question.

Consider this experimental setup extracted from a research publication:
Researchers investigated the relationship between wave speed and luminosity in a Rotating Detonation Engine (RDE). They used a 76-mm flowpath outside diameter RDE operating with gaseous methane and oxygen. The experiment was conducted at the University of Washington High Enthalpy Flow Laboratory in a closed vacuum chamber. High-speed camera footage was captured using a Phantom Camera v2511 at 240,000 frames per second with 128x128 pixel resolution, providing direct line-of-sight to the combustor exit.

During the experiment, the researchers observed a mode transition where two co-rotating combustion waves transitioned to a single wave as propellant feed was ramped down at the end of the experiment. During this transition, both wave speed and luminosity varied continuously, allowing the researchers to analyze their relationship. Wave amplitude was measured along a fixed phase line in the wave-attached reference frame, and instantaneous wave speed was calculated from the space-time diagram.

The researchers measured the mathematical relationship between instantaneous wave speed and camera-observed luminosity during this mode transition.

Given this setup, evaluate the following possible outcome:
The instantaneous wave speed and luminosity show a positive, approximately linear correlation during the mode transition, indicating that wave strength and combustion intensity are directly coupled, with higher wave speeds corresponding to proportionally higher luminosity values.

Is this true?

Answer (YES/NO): YES